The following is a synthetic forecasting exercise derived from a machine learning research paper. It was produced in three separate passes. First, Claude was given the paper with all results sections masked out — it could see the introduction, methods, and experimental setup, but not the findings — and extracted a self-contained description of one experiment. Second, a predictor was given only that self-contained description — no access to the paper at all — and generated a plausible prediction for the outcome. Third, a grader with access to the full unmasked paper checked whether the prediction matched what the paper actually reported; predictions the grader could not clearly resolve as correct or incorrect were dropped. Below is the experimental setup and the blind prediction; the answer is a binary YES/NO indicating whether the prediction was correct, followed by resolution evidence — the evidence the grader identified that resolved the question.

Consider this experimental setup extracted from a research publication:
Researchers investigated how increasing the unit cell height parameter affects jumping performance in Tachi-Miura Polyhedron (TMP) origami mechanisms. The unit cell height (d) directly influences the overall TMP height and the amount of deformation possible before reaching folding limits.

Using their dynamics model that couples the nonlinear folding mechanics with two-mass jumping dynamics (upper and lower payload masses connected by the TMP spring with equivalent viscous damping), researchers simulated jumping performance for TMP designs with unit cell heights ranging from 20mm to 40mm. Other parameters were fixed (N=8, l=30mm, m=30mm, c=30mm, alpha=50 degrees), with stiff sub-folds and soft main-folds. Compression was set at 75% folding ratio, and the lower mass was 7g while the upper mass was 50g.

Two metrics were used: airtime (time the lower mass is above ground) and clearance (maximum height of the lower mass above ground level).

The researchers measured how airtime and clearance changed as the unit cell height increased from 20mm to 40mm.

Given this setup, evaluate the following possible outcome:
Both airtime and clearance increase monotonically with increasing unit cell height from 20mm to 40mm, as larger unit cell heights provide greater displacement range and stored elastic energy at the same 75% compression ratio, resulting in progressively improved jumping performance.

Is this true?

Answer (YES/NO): YES